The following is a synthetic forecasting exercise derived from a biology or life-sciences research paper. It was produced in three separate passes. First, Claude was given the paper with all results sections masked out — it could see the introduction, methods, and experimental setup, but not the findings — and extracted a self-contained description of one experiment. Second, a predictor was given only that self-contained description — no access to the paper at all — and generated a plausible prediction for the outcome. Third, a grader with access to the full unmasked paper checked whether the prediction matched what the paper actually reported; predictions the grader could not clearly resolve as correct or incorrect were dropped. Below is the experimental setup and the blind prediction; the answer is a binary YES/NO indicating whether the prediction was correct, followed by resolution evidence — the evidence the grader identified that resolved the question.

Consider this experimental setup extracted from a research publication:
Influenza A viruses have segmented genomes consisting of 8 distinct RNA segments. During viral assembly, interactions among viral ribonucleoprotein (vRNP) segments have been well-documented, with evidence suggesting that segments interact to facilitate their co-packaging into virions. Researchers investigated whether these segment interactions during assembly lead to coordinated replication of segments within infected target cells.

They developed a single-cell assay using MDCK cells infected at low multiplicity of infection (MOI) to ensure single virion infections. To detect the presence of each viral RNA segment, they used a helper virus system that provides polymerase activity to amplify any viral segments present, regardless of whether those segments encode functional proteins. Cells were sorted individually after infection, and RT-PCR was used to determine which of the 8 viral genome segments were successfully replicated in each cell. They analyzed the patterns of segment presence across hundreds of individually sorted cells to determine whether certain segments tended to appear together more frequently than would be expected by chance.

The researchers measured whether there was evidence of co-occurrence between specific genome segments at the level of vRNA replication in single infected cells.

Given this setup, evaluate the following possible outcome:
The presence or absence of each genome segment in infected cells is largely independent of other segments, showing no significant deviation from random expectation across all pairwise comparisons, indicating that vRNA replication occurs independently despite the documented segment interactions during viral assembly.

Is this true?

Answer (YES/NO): NO